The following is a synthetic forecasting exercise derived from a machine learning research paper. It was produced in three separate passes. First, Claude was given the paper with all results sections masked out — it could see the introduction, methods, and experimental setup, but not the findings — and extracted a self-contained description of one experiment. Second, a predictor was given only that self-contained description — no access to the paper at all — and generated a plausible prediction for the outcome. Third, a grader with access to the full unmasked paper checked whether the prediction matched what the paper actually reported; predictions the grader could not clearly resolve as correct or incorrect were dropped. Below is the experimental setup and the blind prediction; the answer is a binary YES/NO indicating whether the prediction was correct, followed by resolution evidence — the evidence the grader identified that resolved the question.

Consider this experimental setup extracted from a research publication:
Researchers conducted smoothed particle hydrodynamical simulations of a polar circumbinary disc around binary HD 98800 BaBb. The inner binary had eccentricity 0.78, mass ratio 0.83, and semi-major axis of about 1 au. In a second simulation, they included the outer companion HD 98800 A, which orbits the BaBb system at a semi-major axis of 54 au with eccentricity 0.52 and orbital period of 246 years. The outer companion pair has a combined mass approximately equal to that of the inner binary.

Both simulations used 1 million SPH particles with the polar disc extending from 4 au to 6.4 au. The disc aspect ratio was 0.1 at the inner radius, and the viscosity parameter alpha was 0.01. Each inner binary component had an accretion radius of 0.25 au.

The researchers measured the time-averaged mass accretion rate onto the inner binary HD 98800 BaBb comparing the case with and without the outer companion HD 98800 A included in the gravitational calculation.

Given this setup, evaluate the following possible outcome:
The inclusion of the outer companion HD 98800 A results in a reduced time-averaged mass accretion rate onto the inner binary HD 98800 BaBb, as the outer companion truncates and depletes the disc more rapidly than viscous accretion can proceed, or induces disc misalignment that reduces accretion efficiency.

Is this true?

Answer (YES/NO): NO